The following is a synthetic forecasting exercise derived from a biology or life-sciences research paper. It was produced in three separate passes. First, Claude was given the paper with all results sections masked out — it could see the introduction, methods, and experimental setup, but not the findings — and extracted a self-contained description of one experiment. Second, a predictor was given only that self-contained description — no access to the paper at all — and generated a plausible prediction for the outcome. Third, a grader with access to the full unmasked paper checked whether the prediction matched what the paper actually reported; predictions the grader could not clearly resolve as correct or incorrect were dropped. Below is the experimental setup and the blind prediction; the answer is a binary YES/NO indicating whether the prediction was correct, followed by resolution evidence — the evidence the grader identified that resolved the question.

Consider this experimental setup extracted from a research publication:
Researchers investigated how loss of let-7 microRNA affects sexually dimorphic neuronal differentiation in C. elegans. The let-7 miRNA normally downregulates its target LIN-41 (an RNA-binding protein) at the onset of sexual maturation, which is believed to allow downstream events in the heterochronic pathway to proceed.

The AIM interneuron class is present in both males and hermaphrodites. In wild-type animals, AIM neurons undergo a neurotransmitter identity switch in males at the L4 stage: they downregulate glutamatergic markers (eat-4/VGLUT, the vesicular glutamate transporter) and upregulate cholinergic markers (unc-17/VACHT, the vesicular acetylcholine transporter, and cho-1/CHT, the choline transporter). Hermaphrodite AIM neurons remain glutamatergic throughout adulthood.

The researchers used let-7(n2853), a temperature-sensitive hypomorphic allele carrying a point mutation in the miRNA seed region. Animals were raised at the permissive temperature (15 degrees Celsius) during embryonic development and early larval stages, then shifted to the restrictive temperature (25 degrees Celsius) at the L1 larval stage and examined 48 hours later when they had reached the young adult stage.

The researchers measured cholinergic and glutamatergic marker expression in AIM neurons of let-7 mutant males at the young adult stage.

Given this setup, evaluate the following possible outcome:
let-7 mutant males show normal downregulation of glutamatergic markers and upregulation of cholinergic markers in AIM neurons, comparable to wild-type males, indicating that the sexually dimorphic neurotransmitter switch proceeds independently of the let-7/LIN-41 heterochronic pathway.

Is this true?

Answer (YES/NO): NO